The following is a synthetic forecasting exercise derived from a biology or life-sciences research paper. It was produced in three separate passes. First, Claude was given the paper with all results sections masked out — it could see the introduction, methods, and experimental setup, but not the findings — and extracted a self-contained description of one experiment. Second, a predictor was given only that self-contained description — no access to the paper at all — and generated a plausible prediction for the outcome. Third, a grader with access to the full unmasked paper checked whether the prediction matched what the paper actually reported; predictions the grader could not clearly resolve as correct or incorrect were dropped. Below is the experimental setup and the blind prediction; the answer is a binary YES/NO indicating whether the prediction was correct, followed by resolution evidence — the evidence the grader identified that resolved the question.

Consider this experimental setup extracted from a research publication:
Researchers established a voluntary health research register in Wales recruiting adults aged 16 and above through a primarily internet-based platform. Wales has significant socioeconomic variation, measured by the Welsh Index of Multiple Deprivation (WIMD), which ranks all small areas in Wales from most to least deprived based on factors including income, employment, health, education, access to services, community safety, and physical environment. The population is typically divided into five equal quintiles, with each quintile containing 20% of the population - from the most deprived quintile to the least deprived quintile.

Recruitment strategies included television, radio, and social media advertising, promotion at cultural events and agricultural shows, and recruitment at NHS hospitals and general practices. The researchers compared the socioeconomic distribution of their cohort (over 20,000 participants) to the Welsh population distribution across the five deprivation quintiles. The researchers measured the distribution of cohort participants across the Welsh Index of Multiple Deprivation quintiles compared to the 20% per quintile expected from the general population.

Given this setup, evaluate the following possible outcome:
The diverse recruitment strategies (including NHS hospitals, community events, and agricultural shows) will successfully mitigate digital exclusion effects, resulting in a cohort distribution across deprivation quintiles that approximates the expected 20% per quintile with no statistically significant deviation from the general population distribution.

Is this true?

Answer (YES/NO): NO